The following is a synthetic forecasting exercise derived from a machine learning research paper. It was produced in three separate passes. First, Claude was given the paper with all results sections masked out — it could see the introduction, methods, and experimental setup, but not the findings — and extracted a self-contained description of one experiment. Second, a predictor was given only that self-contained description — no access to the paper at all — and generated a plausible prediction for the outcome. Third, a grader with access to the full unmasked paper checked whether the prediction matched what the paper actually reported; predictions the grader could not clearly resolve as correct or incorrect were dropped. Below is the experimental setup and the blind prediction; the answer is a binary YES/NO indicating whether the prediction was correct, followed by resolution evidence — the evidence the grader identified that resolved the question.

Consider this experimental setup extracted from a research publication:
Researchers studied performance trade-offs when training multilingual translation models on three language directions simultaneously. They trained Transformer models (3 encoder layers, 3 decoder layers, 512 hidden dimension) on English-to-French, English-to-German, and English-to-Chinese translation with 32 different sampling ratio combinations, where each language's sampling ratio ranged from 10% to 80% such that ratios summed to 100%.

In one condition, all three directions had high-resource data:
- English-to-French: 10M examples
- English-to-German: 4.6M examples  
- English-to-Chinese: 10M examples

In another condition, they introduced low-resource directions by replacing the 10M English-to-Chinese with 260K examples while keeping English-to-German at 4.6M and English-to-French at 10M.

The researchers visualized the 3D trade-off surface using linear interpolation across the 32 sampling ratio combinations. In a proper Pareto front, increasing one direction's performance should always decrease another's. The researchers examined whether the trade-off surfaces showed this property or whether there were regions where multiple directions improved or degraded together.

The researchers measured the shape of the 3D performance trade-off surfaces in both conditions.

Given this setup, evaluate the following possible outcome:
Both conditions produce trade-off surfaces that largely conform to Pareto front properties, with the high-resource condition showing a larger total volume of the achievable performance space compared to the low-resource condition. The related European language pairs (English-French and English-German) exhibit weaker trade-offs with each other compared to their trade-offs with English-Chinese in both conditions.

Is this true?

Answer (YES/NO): NO